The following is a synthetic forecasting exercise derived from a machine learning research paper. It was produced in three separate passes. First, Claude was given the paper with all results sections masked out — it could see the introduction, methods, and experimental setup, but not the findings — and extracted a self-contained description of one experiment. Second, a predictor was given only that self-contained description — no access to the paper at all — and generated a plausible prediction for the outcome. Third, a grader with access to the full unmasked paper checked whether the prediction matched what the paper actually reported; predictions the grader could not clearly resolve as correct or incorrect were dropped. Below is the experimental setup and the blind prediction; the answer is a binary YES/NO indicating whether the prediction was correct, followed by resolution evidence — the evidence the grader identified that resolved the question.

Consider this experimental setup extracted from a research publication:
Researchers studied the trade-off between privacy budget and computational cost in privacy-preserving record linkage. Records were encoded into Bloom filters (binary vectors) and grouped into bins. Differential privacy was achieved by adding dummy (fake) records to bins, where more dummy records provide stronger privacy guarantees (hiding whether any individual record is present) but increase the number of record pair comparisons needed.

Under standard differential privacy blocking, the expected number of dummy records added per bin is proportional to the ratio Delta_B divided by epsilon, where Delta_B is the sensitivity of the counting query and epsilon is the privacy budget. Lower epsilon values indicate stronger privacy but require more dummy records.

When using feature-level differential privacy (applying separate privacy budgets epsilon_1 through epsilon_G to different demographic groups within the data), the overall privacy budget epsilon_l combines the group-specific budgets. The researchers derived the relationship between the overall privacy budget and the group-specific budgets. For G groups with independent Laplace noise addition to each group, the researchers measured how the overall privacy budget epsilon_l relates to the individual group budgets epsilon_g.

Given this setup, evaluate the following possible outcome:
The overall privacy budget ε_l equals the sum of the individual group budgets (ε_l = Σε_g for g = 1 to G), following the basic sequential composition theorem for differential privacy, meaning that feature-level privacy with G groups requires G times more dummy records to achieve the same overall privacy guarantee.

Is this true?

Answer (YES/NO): NO